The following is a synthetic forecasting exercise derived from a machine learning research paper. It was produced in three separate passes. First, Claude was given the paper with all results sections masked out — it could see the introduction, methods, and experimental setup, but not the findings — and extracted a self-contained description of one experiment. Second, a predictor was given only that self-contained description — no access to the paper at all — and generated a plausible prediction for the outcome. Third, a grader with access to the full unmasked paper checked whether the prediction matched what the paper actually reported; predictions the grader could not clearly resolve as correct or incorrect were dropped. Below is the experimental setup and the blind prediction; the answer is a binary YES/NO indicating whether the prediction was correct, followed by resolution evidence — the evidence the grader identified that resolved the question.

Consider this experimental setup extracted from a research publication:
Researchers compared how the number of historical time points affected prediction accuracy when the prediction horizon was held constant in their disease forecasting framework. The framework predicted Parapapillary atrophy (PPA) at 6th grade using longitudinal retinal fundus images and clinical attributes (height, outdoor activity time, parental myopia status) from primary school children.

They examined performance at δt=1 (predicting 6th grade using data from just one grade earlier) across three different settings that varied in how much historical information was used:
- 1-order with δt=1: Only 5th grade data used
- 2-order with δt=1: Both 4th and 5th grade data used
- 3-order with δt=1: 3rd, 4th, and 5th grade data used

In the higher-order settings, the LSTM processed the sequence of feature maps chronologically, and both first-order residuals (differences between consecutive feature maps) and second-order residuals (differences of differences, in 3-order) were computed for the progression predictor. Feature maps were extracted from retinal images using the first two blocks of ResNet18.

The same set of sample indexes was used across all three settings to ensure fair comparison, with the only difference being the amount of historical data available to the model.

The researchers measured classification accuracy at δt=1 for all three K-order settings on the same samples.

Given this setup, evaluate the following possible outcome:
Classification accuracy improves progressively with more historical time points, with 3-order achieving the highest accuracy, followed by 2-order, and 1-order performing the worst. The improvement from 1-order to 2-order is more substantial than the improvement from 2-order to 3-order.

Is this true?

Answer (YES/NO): NO